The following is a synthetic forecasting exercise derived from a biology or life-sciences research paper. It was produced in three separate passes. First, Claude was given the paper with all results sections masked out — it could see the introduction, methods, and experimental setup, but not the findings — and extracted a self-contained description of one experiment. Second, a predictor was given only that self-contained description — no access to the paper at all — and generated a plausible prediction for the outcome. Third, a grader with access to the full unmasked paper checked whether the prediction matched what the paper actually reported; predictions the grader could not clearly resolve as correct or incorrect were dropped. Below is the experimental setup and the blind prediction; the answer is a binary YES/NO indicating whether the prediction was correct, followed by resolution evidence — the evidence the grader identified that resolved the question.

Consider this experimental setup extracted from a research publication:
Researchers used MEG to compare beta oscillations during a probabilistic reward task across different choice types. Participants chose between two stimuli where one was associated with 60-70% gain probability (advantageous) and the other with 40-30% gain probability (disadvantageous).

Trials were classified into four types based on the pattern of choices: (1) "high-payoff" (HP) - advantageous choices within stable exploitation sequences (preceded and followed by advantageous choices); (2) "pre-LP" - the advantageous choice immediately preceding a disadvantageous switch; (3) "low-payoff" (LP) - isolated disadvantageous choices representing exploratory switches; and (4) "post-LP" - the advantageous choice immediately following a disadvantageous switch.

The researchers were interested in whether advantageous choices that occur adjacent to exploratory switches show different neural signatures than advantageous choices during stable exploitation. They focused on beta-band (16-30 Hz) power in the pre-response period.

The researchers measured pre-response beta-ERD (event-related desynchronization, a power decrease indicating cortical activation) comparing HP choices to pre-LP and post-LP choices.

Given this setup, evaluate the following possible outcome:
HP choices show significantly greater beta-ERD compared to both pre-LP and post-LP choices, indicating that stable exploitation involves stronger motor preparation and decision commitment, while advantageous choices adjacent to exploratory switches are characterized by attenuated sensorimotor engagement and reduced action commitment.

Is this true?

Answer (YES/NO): NO